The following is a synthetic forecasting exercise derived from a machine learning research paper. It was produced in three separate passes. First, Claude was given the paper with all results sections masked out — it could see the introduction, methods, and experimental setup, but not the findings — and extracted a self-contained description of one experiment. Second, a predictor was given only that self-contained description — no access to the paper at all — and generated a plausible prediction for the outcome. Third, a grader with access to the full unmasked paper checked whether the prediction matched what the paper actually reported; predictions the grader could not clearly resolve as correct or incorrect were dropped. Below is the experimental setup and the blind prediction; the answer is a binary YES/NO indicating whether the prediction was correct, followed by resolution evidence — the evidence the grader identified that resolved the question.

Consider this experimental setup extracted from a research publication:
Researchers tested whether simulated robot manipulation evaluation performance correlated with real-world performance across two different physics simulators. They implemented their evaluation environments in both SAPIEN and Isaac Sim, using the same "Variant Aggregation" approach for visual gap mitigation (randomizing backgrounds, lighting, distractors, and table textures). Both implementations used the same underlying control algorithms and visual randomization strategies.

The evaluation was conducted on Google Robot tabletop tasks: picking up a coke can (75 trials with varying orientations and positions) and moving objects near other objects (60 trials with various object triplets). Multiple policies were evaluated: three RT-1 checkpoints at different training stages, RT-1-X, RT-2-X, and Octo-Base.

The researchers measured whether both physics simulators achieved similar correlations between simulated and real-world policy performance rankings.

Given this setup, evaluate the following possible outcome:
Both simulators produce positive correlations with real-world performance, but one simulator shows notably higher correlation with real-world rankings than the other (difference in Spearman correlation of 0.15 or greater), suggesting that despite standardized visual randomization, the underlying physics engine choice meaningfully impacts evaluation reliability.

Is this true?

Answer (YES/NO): NO